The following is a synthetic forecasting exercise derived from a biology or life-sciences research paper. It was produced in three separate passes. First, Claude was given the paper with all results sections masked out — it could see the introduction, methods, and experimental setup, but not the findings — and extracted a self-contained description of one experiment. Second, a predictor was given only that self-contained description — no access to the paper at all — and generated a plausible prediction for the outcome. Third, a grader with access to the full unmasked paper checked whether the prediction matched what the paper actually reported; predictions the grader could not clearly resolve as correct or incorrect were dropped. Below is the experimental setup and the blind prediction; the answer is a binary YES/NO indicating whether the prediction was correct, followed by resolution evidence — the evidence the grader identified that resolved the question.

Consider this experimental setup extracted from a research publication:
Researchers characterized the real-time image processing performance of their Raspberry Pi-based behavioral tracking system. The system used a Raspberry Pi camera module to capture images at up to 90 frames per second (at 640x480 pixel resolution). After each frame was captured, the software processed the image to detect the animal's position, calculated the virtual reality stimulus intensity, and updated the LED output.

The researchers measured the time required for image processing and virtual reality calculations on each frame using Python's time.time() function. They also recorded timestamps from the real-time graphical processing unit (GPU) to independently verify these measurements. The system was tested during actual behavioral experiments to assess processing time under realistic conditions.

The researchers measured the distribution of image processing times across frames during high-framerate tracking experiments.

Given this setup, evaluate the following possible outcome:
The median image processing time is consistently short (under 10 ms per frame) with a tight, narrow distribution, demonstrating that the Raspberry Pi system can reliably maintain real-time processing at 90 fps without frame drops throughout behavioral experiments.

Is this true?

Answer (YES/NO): NO